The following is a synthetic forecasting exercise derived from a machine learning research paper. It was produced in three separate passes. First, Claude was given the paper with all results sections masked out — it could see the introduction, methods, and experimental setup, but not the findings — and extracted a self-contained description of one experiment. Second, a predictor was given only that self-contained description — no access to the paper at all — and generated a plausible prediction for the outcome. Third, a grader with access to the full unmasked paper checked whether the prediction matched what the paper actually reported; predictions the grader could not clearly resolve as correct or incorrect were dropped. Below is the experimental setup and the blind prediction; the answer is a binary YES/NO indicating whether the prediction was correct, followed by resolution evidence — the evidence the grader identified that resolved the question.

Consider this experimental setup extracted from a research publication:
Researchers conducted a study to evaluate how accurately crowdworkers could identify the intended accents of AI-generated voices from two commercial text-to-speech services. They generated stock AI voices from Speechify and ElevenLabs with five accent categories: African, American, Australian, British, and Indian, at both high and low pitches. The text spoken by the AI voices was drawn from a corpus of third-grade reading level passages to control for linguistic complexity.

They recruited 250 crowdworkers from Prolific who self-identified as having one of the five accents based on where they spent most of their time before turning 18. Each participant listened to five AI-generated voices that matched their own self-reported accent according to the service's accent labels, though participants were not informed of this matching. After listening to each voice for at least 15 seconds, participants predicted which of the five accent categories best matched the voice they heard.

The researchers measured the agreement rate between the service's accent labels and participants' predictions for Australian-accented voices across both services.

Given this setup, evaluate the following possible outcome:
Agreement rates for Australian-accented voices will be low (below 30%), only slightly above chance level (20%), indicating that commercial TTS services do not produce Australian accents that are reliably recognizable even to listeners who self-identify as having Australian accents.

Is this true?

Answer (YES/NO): NO